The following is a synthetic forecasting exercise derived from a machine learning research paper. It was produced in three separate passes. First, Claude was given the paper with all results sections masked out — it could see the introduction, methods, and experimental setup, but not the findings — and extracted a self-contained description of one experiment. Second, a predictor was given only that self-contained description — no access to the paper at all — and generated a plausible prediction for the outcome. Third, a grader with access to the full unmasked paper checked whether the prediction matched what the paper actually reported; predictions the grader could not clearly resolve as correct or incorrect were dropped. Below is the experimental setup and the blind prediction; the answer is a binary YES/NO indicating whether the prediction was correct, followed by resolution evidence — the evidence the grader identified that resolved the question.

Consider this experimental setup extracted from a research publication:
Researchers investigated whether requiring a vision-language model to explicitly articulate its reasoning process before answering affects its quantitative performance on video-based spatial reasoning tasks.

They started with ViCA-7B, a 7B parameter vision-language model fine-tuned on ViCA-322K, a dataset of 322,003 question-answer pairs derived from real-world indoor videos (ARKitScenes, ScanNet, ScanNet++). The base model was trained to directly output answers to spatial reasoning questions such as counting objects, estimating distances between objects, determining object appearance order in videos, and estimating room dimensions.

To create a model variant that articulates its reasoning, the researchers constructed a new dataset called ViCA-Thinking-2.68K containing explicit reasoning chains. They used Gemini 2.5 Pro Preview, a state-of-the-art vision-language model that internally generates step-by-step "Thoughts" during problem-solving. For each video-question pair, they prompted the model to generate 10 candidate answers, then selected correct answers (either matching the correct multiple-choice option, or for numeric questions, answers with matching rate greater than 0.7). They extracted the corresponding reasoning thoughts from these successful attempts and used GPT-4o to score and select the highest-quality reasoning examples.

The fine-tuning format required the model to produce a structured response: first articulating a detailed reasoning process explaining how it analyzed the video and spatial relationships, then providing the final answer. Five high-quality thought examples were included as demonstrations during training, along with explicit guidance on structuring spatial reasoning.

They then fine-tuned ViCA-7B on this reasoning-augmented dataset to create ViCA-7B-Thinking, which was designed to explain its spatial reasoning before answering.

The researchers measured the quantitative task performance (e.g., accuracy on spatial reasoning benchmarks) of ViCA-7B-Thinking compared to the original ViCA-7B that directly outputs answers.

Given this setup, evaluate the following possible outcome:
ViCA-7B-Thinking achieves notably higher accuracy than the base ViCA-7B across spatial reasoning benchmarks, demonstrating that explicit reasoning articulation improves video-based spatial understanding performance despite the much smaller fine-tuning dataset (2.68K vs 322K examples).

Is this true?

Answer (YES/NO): NO